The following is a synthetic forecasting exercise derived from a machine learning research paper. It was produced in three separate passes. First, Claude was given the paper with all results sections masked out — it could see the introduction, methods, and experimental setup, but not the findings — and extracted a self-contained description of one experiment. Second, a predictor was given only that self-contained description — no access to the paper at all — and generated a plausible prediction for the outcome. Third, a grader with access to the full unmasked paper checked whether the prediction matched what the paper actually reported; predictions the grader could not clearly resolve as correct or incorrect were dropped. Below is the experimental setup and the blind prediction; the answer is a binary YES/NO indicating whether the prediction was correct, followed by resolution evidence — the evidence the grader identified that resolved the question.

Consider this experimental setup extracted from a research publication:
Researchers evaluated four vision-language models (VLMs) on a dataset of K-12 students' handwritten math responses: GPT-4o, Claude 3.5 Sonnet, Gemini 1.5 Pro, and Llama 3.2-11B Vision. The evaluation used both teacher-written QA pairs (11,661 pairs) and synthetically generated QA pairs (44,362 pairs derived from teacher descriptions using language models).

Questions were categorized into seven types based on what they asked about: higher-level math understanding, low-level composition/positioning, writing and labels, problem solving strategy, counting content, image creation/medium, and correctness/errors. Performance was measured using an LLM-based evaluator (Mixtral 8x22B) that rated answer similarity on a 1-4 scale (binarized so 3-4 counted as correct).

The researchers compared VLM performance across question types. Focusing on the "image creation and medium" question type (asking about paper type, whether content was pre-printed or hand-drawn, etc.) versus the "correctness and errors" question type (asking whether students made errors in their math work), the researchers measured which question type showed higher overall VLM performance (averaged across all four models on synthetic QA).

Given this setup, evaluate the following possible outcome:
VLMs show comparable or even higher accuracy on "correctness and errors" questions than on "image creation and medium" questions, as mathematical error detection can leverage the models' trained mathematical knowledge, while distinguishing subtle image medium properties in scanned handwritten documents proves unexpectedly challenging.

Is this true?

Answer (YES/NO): NO